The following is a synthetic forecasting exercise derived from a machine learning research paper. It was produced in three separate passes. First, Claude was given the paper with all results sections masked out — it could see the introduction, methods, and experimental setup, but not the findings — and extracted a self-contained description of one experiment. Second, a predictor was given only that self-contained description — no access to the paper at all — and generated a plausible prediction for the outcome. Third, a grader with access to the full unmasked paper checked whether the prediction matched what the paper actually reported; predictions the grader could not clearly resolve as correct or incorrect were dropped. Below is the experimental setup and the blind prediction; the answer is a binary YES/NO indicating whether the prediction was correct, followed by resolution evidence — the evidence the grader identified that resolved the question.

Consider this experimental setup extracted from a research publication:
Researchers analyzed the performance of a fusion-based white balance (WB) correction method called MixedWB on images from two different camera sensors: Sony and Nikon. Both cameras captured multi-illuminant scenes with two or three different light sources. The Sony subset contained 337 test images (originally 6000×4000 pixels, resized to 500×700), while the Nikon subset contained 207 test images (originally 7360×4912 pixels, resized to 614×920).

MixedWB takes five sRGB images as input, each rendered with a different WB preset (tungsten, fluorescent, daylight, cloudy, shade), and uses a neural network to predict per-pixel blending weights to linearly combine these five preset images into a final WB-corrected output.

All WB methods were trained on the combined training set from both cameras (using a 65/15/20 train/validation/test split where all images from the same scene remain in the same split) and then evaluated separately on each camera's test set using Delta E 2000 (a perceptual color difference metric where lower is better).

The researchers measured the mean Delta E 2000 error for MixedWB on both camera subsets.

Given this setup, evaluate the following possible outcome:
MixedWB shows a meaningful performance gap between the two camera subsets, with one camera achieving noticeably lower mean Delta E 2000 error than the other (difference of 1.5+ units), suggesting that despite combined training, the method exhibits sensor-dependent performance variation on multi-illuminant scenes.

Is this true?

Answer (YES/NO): NO